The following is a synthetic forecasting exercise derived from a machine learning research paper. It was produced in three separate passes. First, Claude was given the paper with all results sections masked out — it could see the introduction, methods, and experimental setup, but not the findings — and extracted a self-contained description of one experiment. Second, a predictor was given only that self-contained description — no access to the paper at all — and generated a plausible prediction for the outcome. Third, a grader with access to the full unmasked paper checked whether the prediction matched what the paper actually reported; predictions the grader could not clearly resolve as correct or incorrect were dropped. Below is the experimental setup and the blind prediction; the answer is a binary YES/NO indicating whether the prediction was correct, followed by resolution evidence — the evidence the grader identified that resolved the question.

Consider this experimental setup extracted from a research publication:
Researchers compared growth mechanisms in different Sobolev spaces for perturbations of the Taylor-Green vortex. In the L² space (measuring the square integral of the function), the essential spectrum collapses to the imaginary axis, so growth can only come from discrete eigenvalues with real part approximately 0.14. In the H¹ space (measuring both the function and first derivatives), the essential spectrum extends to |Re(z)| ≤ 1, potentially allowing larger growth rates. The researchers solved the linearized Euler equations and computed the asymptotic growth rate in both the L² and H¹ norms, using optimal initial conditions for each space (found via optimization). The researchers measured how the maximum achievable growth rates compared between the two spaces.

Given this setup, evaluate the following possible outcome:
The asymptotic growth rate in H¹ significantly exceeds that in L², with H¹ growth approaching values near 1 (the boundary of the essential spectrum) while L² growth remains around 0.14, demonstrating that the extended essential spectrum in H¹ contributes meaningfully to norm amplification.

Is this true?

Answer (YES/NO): YES